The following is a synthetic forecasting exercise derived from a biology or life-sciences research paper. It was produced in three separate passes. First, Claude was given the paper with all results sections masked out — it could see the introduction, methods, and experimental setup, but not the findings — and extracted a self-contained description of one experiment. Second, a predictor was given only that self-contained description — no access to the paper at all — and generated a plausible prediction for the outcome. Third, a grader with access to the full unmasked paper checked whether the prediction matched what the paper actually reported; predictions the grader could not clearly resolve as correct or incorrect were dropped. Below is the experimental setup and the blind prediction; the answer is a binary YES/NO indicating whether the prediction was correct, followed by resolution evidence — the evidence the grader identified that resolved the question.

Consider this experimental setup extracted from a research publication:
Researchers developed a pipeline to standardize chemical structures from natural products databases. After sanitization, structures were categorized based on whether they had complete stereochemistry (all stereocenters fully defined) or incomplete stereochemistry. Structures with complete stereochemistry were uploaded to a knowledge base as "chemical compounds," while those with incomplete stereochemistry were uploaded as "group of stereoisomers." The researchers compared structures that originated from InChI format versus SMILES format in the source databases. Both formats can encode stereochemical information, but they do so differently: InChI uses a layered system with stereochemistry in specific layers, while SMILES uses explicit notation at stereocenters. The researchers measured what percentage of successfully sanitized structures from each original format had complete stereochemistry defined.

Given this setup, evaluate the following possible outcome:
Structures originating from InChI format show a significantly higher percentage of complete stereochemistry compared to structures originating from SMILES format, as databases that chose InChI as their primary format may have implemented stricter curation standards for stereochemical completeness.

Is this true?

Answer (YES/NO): YES